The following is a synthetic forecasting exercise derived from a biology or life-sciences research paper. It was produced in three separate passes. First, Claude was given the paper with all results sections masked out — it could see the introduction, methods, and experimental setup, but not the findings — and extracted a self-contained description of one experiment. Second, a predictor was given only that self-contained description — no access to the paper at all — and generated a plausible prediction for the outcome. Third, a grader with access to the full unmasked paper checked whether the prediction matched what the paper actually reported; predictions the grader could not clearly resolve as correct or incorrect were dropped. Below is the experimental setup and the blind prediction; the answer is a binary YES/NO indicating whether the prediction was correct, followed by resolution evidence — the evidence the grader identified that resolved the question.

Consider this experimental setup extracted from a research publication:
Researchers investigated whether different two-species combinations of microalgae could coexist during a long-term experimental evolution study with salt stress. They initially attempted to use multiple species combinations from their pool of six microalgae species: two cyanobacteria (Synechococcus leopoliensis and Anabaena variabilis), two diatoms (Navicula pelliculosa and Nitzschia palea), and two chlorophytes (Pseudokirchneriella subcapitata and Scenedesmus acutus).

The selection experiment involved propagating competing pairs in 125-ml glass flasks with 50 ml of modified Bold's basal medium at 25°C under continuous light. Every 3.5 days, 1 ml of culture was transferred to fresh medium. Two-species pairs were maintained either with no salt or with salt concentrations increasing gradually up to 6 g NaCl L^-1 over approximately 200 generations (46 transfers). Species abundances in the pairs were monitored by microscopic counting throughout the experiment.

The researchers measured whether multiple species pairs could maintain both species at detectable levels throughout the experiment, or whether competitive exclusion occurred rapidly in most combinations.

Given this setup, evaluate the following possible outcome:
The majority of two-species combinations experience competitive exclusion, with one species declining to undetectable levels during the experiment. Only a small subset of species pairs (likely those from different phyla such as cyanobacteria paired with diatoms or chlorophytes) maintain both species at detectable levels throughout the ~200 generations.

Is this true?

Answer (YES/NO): YES